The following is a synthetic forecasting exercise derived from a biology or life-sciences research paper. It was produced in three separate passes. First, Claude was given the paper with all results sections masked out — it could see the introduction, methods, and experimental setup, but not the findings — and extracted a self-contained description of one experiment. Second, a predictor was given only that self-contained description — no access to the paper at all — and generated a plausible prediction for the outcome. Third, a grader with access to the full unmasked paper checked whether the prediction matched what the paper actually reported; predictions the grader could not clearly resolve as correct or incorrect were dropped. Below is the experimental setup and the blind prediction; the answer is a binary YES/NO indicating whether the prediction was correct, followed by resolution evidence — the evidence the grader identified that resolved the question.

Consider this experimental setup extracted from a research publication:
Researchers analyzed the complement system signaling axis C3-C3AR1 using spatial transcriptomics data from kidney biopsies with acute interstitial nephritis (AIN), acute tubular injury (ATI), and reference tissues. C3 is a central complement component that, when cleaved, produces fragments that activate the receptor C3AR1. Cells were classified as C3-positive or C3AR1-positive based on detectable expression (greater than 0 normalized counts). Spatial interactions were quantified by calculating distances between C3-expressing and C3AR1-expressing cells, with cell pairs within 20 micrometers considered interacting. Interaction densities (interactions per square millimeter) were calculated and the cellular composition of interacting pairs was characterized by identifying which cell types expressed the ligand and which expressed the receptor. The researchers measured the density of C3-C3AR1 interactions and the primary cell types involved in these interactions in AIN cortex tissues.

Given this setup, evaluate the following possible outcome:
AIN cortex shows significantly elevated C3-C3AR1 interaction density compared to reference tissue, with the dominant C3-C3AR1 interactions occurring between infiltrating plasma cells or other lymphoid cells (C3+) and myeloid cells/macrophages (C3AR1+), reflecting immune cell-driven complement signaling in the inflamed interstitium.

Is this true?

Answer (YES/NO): NO